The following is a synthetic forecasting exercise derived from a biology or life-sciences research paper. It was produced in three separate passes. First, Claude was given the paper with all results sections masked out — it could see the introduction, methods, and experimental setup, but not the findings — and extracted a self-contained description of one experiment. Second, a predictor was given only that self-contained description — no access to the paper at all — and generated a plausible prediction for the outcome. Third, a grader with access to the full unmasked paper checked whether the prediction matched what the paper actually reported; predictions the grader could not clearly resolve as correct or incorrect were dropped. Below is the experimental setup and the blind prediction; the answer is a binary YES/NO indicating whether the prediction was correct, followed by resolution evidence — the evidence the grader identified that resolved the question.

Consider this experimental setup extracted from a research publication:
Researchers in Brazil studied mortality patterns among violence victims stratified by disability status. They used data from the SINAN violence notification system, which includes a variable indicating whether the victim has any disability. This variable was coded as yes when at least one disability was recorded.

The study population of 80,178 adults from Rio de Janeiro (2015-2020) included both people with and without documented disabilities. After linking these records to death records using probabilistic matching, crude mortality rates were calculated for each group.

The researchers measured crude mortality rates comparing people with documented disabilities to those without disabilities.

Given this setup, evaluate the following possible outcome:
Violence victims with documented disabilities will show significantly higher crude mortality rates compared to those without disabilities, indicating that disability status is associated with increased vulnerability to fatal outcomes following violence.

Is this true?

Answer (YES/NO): YES